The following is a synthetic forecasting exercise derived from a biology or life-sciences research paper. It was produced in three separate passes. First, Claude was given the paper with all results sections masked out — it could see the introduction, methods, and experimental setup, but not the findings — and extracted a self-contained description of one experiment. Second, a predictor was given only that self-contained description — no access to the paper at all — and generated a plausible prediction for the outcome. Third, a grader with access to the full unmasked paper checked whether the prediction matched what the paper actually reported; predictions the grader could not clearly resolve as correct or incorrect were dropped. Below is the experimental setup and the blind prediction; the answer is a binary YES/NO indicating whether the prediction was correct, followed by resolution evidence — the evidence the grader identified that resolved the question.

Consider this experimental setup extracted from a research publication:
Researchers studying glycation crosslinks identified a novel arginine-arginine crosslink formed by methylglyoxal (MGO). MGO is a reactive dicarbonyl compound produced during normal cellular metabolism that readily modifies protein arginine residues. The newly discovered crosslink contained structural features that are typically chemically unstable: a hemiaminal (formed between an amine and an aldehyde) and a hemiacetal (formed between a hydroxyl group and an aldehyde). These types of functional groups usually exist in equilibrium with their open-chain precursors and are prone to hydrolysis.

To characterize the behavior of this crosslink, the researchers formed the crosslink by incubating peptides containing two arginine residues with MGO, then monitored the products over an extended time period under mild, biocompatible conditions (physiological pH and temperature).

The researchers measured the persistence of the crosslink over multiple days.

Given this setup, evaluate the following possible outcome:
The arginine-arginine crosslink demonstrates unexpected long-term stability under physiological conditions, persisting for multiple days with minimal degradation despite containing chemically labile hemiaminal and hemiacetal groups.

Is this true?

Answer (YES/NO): NO